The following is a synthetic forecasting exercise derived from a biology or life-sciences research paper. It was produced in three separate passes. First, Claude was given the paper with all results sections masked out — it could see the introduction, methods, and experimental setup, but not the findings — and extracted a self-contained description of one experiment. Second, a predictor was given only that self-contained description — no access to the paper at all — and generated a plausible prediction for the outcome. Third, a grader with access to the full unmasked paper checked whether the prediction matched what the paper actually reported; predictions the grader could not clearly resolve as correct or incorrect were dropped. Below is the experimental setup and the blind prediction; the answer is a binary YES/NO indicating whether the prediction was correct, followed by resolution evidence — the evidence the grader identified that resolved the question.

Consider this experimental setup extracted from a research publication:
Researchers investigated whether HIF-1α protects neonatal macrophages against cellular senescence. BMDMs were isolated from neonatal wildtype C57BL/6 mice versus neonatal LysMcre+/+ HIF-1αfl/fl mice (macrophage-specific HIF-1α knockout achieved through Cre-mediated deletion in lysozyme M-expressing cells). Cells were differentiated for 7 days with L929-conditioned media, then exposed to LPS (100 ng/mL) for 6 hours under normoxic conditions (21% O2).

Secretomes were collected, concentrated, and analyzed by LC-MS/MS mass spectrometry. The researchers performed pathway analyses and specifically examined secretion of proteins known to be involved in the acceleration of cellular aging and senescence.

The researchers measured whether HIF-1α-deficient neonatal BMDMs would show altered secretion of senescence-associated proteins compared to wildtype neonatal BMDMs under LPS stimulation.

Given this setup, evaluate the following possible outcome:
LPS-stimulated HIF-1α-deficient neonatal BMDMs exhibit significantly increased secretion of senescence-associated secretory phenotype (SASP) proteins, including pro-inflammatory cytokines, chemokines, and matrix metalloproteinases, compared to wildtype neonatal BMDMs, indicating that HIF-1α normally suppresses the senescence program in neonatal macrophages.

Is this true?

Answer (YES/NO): NO